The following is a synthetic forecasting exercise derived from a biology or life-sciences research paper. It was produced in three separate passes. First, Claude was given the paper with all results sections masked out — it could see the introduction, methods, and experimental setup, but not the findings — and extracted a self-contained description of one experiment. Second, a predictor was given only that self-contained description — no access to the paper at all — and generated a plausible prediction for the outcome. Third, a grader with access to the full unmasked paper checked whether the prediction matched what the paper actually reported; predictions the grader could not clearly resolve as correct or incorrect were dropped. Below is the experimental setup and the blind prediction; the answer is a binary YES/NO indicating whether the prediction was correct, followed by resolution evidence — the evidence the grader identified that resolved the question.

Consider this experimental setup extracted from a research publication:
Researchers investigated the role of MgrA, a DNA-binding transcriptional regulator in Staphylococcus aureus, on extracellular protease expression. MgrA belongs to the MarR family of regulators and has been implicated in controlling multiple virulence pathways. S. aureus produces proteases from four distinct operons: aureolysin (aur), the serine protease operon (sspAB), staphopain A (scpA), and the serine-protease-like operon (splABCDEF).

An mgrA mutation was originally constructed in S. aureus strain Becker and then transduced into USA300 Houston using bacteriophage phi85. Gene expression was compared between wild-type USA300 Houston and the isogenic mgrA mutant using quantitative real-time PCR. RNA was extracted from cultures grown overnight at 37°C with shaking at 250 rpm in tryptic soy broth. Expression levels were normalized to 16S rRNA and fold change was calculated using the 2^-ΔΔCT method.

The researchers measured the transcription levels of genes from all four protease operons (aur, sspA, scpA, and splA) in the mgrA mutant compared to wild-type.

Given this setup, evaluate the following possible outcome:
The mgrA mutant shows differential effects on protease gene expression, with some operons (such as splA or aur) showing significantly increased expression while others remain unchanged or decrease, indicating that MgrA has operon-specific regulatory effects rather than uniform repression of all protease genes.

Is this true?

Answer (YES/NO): NO